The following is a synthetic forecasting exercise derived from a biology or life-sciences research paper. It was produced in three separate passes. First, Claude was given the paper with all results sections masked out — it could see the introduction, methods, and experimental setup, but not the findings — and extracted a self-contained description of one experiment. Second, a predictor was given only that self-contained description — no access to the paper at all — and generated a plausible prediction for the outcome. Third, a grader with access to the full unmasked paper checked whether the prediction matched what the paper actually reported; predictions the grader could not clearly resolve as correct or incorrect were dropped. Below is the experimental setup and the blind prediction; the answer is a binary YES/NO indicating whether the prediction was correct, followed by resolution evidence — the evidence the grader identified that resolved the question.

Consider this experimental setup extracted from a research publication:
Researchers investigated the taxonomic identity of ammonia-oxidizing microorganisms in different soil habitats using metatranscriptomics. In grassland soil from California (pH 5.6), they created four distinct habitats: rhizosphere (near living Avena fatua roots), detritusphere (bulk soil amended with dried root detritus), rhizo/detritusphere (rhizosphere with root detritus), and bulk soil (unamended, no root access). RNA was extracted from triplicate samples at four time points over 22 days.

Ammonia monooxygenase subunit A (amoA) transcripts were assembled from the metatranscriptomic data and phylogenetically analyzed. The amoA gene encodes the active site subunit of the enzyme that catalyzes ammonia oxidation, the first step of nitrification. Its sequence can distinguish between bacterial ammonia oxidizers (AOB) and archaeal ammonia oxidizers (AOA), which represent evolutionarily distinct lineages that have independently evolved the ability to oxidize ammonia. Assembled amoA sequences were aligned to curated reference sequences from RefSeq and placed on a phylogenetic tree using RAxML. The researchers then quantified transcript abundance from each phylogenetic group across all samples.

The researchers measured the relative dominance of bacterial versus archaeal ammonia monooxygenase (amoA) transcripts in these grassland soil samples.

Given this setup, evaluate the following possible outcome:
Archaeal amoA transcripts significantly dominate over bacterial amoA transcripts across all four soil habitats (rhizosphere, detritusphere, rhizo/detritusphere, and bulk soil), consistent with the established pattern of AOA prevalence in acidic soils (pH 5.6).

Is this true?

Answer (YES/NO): YES